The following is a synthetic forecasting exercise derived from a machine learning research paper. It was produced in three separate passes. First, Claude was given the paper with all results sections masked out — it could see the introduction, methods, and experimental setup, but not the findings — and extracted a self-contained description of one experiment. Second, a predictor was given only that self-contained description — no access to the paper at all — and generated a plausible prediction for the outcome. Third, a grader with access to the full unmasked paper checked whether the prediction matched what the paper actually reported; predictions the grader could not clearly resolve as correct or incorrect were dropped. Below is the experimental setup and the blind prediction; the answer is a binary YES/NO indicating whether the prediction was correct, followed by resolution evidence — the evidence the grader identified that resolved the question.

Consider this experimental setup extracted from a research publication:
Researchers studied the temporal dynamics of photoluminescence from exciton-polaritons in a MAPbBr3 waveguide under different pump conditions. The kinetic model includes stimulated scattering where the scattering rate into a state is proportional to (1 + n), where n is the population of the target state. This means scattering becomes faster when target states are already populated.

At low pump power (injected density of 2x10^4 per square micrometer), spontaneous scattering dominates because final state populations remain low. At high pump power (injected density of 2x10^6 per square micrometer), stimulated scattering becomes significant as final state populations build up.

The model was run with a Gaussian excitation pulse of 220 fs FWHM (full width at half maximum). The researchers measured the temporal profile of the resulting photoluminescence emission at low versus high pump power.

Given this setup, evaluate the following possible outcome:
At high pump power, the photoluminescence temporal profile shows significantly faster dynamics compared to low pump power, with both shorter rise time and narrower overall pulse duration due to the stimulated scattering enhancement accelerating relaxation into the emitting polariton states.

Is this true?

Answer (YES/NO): YES